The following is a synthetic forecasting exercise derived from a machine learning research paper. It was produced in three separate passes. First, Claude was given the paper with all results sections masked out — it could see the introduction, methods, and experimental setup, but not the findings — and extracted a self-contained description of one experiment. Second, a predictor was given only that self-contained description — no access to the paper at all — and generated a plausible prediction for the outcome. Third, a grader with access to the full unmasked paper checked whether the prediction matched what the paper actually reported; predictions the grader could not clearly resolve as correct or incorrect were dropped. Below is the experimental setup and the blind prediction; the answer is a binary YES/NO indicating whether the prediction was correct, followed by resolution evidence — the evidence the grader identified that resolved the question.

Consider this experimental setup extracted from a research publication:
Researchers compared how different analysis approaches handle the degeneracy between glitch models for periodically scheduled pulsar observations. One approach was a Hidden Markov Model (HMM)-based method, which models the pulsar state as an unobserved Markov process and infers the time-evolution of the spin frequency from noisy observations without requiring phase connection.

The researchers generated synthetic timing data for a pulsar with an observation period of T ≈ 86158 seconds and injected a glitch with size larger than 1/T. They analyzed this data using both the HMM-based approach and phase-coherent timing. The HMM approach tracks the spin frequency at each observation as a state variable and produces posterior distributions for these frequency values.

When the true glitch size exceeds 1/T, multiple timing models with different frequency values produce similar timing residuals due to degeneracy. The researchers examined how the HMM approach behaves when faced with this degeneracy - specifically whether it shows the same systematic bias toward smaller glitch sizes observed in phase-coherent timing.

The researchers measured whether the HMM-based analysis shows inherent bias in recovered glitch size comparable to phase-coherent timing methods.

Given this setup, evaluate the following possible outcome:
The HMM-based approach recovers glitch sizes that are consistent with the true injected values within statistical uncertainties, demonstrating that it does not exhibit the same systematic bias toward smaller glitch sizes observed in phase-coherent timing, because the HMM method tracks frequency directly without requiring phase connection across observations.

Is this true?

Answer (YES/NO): NO